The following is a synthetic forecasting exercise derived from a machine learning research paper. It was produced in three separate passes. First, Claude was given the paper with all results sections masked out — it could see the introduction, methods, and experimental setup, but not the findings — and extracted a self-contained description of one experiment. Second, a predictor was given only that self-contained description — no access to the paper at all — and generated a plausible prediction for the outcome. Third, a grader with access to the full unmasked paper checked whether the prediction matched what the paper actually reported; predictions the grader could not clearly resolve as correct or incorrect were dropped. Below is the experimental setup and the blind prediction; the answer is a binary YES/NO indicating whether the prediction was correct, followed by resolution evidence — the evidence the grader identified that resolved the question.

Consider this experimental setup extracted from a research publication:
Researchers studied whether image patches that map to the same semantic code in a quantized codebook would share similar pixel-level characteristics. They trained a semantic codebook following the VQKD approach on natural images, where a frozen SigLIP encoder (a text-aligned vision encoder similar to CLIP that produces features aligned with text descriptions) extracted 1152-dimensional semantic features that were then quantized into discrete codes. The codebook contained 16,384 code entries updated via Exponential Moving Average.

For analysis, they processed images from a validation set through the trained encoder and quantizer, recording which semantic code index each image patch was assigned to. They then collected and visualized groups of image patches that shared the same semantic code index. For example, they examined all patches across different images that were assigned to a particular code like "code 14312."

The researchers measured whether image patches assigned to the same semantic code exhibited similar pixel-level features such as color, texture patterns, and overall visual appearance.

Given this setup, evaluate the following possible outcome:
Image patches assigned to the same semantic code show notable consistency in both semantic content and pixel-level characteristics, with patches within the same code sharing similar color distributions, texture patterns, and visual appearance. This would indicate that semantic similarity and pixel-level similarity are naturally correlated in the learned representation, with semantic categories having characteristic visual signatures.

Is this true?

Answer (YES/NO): YES